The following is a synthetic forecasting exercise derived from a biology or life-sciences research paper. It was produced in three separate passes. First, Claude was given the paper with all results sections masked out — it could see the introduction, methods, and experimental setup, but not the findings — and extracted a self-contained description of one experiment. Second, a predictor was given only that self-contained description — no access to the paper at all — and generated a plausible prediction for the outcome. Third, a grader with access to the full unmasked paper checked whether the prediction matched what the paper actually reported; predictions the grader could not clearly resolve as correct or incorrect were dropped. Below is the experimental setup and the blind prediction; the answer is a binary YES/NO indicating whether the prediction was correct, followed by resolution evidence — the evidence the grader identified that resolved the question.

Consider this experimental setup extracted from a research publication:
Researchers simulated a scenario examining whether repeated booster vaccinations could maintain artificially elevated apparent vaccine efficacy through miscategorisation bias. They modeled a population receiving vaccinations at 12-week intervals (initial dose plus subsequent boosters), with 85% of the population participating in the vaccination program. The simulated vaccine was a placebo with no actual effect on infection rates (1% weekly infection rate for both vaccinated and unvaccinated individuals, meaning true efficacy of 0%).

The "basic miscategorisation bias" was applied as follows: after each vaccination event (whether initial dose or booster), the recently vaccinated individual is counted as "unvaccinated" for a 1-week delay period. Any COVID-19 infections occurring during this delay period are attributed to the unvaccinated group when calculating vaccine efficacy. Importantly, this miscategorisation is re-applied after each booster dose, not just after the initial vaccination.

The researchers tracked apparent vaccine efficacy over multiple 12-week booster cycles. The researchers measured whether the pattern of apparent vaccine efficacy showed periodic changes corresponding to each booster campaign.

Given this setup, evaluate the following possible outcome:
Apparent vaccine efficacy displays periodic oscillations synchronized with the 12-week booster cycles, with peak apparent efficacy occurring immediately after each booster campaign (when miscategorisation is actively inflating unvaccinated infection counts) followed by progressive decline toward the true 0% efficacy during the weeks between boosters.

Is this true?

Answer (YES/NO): YES